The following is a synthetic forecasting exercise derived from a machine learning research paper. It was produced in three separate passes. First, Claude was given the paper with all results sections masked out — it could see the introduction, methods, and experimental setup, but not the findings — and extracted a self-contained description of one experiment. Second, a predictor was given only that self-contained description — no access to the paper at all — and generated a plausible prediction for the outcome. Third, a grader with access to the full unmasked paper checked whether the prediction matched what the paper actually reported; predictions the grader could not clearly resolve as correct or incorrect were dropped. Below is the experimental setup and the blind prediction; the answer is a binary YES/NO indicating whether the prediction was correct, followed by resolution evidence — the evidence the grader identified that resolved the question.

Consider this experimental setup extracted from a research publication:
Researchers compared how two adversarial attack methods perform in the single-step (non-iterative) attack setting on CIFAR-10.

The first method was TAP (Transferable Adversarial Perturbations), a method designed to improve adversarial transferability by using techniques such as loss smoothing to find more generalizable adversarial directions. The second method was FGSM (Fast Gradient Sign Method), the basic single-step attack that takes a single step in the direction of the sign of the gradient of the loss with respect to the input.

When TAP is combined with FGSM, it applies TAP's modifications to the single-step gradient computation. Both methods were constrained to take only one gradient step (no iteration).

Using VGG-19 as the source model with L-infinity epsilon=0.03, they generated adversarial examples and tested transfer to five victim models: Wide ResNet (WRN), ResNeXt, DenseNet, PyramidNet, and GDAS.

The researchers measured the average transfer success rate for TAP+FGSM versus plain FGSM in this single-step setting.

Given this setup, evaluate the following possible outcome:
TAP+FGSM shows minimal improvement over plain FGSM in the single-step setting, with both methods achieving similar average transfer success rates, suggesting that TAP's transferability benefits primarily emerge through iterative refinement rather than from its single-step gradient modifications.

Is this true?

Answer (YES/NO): YES